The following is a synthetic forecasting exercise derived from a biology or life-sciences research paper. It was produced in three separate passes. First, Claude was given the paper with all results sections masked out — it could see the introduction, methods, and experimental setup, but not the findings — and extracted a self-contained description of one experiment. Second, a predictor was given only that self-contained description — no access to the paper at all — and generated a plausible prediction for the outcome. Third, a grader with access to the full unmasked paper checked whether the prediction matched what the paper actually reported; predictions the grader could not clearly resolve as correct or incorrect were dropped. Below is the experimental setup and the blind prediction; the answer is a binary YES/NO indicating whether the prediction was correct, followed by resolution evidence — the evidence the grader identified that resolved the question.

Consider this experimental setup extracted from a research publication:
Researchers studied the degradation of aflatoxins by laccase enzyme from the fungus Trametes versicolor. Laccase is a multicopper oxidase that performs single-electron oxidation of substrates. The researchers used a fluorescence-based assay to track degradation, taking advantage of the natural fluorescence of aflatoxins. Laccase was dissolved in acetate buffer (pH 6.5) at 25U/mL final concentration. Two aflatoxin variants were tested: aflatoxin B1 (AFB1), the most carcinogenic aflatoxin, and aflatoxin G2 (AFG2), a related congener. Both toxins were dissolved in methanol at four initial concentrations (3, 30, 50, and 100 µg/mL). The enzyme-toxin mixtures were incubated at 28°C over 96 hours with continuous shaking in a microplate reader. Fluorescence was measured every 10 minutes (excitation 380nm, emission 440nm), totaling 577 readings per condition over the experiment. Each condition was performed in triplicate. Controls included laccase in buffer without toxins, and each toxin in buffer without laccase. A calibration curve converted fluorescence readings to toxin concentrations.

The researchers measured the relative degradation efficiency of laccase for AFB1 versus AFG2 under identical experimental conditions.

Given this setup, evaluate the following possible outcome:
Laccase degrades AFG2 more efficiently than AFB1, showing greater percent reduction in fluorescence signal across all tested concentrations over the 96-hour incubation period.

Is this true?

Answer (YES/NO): YES